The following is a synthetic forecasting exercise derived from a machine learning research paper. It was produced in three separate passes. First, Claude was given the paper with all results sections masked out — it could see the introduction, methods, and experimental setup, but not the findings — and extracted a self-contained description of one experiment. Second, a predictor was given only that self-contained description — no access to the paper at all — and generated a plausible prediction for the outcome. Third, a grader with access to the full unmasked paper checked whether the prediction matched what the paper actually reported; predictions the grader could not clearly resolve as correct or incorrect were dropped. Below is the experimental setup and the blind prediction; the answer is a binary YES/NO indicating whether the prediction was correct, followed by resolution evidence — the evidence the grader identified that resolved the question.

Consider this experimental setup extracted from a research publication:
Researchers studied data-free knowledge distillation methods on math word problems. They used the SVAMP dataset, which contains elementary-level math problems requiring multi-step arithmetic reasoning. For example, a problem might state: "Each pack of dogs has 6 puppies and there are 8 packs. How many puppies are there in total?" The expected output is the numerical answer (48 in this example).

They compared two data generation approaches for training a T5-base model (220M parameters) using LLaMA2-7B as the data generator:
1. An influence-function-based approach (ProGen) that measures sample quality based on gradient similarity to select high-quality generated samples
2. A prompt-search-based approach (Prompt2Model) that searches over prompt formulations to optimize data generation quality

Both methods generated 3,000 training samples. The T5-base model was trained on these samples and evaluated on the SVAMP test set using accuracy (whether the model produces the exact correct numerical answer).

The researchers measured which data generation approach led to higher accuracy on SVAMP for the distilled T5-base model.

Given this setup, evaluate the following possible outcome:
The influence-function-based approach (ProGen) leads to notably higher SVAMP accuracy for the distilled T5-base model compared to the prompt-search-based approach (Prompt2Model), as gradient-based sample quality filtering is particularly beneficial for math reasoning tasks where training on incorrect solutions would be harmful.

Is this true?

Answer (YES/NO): NO